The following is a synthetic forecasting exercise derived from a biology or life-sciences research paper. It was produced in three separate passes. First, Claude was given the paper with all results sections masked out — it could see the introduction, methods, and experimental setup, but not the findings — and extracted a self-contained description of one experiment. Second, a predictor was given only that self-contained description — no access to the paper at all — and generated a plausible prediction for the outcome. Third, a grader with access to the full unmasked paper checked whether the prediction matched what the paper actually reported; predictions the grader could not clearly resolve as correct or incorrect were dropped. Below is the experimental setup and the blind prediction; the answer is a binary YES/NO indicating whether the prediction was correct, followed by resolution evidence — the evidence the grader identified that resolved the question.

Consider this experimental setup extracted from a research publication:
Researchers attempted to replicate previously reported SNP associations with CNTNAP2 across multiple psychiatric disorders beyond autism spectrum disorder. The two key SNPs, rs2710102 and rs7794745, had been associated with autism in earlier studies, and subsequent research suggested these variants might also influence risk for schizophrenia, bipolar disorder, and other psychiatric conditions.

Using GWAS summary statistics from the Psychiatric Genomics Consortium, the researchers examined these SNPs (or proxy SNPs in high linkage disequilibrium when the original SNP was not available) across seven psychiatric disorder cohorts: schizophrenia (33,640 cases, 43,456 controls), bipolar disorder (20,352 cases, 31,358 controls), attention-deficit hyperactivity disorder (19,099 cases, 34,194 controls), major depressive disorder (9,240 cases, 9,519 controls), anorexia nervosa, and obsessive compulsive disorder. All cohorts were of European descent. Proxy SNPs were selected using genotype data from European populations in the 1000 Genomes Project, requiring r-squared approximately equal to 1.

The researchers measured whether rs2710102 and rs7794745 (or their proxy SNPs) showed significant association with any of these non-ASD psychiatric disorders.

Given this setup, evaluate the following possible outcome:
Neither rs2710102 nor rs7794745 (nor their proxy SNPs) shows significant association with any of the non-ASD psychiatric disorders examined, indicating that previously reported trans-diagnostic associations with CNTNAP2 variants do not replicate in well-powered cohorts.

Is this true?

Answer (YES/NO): YES